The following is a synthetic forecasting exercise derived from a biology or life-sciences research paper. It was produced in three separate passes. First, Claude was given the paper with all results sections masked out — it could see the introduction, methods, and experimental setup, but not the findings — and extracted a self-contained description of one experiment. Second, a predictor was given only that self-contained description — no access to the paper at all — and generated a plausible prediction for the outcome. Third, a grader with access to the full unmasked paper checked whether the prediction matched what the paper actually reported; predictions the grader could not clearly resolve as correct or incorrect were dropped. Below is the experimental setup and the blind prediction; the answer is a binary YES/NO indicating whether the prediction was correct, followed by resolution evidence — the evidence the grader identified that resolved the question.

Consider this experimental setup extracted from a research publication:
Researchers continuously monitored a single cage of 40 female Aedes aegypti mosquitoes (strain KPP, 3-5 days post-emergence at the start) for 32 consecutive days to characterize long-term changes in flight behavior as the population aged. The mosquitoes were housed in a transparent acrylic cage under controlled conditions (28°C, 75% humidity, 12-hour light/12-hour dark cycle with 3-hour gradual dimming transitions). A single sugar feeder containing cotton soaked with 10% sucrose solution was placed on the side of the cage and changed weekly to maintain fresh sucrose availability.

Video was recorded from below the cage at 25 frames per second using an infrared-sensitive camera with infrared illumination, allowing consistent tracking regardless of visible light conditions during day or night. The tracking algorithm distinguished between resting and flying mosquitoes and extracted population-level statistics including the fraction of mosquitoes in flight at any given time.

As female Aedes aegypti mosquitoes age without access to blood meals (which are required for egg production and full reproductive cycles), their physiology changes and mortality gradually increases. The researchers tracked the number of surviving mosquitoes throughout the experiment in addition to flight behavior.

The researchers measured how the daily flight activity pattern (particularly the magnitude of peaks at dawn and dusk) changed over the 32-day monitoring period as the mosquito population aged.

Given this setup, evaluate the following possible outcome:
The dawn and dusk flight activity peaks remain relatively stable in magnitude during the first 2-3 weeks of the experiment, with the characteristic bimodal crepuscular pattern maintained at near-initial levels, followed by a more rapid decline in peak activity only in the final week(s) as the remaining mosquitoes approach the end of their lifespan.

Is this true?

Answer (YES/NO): NO